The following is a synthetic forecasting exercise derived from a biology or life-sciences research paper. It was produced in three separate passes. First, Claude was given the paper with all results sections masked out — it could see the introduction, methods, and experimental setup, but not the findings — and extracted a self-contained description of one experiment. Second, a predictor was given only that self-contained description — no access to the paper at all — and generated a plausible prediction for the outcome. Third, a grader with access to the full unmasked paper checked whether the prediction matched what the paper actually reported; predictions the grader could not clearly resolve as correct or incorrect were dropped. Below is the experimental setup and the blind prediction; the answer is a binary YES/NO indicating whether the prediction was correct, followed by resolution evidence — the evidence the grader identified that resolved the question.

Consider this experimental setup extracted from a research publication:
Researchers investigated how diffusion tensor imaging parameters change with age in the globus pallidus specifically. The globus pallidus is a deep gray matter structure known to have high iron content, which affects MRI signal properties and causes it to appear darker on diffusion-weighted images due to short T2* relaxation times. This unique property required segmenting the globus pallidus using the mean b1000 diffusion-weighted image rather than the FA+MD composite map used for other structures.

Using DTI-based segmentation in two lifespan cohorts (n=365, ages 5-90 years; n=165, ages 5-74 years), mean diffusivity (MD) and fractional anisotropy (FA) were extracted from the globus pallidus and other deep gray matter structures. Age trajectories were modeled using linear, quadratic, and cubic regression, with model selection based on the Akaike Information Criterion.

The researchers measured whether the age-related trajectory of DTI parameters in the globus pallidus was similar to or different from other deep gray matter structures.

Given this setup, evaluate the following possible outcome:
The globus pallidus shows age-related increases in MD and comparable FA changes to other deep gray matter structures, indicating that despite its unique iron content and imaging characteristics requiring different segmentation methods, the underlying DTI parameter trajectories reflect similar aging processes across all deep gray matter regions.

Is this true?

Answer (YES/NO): NO